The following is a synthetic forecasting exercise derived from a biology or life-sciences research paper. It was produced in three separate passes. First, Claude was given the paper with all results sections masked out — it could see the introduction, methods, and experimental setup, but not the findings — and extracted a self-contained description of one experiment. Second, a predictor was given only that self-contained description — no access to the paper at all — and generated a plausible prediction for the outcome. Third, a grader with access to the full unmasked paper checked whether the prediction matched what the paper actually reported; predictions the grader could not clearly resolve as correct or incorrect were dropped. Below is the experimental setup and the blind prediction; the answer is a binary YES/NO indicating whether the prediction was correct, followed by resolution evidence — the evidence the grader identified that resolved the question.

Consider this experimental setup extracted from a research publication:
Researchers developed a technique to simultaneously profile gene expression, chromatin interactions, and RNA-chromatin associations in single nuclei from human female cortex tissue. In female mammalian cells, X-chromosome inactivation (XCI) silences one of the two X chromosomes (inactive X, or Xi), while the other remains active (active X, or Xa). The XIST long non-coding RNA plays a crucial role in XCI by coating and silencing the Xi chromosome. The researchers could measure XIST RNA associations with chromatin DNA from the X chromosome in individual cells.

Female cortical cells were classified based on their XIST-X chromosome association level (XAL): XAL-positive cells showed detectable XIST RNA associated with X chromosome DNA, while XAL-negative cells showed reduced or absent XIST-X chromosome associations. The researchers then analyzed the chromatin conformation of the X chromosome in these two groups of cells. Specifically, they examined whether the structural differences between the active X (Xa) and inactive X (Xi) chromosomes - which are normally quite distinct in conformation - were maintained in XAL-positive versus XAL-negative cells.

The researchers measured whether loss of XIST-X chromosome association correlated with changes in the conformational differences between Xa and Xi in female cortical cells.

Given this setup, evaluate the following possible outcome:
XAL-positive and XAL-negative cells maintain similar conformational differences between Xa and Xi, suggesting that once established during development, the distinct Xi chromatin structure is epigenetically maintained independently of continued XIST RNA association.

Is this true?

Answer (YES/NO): NO